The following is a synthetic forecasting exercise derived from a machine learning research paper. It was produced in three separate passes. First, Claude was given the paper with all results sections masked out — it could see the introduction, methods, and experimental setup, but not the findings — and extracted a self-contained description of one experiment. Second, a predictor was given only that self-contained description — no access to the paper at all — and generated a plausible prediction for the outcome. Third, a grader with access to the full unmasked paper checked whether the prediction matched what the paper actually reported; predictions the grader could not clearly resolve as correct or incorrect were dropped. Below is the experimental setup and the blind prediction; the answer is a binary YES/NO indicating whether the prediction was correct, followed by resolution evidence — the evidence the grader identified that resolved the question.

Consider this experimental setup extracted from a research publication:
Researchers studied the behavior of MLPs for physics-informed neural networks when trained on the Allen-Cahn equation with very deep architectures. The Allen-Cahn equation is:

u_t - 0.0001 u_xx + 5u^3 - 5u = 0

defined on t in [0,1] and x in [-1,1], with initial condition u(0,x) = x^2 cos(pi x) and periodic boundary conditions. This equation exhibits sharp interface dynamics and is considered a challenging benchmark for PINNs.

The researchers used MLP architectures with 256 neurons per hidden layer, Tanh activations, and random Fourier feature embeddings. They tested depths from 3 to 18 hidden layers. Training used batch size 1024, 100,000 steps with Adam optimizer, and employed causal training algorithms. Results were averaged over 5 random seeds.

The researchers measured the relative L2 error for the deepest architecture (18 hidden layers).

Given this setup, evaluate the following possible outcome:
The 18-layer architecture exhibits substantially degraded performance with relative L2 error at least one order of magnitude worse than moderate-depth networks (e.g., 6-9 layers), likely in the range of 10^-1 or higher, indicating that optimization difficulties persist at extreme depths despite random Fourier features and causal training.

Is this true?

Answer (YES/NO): YES